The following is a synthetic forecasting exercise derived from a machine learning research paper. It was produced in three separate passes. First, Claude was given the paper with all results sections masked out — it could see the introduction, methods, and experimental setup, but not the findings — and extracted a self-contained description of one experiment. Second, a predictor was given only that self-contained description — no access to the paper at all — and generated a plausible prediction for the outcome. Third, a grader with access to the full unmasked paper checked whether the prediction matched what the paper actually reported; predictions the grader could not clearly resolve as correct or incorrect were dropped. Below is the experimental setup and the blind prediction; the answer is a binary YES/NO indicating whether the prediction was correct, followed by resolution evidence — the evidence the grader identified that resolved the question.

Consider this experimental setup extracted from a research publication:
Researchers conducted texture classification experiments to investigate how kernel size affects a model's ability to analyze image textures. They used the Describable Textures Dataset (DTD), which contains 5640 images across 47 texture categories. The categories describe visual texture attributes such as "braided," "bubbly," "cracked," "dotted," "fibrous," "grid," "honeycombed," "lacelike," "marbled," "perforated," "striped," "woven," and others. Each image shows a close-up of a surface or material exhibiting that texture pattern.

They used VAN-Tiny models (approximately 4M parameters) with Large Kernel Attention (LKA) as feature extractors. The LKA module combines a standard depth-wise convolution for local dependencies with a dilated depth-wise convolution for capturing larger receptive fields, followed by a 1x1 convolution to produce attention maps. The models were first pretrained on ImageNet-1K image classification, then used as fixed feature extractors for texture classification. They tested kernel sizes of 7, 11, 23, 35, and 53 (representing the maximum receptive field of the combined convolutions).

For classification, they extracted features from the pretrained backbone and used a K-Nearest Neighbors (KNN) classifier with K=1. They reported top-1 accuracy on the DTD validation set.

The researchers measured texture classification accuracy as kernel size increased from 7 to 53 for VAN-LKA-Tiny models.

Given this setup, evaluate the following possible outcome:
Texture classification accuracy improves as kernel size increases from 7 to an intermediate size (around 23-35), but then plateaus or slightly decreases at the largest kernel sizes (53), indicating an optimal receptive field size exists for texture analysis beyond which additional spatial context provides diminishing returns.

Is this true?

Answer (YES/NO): NO